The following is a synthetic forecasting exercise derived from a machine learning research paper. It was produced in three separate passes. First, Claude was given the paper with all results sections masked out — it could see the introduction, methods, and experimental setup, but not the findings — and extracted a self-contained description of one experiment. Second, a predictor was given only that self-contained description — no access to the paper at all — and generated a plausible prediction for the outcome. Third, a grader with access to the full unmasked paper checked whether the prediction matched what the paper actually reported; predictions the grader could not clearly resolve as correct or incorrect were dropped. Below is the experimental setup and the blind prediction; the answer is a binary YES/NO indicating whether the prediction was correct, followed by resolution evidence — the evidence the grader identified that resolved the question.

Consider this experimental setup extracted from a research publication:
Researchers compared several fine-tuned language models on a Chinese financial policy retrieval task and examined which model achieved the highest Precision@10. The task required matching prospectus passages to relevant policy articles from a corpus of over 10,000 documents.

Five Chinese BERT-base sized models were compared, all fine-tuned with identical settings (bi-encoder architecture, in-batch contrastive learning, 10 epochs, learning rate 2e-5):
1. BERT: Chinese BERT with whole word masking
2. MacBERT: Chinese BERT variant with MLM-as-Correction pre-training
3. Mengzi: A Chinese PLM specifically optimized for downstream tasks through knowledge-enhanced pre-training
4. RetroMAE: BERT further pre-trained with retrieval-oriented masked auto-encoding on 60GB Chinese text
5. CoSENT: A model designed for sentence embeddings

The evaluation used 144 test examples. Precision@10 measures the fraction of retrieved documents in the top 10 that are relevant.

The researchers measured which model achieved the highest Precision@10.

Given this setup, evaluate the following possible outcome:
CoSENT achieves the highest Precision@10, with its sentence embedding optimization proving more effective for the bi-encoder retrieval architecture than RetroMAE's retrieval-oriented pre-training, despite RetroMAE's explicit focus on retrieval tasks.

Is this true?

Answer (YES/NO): NO